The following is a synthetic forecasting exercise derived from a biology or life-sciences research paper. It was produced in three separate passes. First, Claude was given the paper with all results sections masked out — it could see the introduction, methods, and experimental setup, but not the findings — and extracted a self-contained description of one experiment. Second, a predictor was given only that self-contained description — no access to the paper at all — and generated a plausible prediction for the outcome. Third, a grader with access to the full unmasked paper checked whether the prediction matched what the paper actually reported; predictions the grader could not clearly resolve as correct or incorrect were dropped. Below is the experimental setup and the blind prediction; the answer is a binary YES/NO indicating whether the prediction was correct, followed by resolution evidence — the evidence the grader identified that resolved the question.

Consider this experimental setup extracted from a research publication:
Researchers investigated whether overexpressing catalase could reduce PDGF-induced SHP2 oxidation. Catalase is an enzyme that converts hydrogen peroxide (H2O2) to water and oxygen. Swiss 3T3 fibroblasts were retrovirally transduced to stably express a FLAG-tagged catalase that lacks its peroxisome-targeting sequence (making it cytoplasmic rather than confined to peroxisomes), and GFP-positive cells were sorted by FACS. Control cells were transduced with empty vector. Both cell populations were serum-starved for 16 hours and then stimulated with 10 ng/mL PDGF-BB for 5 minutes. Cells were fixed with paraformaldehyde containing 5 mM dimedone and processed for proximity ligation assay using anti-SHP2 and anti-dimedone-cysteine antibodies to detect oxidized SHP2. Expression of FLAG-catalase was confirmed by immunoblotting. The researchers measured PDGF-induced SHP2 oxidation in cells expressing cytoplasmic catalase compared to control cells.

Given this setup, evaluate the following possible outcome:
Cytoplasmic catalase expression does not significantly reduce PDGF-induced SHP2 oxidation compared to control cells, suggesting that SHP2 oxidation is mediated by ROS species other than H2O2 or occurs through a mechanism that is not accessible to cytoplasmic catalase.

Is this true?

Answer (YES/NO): NO